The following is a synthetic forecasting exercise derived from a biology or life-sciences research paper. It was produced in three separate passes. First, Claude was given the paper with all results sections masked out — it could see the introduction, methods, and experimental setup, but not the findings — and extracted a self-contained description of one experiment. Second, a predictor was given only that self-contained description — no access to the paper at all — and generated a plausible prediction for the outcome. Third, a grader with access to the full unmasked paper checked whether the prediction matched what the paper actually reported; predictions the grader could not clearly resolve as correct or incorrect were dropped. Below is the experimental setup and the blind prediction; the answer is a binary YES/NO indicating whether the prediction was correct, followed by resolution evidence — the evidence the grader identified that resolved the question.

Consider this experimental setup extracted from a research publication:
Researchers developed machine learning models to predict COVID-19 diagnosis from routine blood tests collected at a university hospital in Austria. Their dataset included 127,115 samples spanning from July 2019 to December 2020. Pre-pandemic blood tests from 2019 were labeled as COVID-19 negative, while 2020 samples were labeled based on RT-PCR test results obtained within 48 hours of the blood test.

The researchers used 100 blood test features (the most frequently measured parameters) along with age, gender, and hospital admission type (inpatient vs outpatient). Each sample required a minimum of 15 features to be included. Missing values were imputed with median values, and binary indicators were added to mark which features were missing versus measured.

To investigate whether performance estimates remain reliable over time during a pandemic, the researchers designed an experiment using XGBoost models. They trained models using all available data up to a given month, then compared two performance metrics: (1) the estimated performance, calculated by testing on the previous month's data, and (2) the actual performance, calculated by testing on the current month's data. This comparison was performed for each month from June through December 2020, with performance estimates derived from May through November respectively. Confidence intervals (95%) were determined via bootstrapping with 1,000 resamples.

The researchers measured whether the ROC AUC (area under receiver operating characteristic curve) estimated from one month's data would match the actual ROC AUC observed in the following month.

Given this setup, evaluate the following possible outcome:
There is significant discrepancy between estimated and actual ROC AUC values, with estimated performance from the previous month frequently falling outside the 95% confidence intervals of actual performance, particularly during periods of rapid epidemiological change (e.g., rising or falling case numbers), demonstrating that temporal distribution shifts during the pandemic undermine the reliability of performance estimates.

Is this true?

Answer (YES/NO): NO